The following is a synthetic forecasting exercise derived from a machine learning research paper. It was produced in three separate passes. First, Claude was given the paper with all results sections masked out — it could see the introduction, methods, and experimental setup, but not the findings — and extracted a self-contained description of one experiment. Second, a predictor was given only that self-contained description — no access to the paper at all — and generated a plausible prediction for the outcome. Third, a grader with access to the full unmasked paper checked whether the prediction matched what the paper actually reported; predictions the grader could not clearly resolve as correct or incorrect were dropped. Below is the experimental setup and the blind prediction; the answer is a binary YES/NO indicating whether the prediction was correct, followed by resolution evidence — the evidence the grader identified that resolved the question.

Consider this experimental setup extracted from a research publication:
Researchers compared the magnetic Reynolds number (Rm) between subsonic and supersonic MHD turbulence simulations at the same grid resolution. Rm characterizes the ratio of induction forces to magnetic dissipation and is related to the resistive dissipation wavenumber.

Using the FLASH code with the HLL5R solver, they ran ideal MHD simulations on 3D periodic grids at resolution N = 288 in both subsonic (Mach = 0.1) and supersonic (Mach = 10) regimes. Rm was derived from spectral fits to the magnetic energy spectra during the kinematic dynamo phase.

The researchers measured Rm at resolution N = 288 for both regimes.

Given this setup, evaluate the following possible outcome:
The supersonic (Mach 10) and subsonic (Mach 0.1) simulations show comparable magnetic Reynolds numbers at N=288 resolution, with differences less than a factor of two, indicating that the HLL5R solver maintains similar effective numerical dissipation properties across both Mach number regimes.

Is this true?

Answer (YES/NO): NO